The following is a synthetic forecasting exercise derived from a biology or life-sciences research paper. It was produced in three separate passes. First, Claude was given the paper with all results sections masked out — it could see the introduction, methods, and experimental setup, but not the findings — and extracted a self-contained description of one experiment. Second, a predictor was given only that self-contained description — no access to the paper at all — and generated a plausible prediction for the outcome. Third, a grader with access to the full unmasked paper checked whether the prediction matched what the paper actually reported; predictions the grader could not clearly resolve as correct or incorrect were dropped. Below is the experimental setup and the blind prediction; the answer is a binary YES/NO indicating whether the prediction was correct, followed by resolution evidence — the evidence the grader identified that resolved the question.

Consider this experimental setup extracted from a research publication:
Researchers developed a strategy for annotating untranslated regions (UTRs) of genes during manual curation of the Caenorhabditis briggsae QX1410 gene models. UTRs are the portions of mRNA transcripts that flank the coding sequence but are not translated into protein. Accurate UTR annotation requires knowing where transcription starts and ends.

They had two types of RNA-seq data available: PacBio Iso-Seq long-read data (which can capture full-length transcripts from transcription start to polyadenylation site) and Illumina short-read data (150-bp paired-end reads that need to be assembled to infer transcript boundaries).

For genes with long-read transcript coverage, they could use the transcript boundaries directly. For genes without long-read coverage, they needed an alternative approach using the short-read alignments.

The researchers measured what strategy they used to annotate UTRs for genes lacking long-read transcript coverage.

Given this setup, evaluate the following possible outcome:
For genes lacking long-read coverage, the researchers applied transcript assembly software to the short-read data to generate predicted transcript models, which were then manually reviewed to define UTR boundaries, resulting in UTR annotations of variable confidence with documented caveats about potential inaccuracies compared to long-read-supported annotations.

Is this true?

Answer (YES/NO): NO